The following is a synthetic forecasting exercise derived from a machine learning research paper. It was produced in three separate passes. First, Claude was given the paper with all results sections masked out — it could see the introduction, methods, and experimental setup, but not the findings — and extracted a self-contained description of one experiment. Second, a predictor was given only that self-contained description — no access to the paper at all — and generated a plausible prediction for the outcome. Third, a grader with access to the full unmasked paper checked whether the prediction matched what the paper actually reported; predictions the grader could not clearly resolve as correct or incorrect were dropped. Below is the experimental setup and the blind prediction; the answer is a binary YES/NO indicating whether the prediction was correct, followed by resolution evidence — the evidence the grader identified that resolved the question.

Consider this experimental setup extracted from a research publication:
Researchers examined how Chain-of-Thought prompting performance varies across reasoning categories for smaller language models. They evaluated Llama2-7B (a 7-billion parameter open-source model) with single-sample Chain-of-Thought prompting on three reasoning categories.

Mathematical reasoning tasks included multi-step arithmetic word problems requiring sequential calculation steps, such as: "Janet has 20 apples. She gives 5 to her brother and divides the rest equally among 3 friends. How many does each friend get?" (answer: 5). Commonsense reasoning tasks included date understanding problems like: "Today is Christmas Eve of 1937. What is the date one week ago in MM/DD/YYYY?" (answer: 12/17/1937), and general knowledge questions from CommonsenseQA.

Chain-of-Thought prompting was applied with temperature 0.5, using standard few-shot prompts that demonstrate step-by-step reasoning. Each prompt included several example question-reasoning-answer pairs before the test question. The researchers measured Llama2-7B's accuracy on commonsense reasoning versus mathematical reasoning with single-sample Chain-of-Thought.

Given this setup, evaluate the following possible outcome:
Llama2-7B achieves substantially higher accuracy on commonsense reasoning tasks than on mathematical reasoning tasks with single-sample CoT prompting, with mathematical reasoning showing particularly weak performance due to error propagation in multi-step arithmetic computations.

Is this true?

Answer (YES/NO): YES